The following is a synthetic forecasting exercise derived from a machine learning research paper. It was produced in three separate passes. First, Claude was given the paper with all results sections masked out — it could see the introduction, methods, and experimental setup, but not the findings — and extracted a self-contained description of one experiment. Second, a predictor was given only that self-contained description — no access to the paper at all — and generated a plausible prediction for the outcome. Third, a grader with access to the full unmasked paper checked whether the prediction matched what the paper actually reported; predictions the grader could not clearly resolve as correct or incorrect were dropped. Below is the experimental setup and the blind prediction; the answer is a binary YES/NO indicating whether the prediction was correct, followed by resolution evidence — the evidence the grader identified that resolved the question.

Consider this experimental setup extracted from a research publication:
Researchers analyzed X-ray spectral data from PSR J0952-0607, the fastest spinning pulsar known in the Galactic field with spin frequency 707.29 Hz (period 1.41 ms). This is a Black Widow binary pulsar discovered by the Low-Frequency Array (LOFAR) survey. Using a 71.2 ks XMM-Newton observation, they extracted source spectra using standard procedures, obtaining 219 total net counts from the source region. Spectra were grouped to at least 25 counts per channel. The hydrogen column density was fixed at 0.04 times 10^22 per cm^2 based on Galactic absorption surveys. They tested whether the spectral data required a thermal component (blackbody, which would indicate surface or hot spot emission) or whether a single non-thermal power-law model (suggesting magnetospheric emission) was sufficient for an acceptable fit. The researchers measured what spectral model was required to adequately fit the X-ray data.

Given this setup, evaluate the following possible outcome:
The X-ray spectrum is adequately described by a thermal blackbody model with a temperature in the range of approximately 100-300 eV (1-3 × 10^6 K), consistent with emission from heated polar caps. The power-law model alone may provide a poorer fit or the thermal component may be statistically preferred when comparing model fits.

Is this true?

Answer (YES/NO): NO